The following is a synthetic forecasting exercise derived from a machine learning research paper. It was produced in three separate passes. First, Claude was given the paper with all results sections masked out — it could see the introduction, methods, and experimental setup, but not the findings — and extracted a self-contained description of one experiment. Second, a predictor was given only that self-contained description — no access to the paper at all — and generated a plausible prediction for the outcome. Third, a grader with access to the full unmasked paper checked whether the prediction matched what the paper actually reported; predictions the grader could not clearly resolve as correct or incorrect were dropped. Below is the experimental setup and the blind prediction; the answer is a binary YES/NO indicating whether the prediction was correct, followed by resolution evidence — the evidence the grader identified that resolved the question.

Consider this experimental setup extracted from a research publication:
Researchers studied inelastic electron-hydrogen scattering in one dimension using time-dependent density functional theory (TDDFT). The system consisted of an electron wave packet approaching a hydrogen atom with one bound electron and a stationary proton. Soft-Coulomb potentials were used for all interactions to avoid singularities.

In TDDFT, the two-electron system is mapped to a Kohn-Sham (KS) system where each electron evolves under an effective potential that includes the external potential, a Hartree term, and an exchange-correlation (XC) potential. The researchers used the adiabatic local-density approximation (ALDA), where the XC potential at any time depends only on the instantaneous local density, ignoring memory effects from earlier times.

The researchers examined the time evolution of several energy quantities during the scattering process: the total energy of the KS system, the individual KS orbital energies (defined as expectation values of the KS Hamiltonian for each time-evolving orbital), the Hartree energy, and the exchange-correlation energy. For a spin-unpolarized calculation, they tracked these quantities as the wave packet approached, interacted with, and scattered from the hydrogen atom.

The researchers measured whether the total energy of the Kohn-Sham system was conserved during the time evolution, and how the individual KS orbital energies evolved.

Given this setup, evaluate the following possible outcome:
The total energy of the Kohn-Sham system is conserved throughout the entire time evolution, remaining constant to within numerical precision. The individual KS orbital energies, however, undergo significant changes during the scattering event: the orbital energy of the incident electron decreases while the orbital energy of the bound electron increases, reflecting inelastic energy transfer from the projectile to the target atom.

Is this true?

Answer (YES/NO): NO